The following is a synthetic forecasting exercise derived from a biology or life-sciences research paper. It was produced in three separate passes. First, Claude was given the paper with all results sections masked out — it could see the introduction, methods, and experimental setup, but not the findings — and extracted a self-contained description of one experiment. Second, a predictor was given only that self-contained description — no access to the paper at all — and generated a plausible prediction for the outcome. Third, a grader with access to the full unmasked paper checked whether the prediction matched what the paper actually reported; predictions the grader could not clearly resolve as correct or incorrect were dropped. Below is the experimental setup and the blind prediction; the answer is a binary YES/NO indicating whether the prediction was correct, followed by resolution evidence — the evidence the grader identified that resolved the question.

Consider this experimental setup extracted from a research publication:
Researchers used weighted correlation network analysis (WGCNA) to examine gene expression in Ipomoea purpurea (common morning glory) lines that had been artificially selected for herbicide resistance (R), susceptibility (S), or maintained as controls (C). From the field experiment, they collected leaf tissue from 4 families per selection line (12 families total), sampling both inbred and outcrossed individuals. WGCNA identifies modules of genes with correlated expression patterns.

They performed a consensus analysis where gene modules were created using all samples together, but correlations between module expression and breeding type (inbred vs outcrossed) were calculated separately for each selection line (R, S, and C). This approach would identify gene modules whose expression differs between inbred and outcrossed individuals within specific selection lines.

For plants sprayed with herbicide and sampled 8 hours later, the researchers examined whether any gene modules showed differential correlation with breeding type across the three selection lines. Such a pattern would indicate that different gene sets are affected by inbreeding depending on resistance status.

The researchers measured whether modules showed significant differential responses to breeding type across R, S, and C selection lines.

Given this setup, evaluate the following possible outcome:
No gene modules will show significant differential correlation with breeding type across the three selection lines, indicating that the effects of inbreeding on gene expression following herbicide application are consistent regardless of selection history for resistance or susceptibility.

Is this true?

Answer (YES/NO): NO